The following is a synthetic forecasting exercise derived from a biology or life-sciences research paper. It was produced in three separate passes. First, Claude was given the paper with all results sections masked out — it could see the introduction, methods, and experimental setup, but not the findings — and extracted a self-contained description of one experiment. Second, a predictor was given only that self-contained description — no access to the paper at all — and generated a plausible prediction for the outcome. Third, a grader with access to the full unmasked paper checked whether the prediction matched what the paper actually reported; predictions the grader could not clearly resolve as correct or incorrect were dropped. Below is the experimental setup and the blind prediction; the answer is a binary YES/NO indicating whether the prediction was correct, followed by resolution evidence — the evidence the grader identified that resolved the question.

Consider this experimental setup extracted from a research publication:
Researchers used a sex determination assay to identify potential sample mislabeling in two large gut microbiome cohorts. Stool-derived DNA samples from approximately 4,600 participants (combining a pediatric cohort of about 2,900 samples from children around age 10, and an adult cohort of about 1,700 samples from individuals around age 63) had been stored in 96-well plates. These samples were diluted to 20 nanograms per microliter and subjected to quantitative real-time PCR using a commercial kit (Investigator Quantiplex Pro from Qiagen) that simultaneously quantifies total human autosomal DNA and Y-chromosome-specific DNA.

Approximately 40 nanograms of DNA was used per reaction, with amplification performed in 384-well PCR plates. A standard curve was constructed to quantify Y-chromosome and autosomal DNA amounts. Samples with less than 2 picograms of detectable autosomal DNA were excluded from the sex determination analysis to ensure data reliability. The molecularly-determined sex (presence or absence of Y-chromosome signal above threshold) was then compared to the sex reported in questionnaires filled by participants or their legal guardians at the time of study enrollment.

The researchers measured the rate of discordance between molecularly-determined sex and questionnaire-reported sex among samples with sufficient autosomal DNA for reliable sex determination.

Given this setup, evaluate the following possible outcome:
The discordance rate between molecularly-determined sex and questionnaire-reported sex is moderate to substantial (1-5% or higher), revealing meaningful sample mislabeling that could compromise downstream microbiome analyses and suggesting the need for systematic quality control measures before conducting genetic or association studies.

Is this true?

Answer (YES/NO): YES